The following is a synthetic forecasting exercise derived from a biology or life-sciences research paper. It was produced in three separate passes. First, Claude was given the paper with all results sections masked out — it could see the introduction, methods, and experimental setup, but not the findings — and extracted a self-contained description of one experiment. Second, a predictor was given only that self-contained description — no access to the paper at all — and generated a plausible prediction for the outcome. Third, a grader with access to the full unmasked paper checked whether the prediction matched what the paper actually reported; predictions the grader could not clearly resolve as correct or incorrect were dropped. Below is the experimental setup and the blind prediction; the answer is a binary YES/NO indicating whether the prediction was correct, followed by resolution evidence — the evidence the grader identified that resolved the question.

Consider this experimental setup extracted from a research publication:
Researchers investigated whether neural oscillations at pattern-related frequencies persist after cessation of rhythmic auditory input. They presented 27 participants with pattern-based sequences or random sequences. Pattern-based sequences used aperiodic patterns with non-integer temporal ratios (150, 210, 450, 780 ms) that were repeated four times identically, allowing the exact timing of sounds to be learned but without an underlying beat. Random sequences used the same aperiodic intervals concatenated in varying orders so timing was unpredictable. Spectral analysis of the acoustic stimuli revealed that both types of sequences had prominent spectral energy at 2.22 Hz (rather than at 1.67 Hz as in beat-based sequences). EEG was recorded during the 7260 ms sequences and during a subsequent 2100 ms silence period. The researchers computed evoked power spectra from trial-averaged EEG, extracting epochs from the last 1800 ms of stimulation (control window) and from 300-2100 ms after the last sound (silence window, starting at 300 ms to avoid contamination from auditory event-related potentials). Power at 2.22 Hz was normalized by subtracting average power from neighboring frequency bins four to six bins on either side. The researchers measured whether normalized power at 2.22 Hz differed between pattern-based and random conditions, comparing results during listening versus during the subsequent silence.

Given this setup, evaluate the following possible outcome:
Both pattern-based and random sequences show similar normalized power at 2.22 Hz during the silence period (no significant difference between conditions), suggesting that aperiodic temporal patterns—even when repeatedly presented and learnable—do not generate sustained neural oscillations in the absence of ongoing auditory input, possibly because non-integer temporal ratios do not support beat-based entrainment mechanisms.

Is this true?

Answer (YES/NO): YES